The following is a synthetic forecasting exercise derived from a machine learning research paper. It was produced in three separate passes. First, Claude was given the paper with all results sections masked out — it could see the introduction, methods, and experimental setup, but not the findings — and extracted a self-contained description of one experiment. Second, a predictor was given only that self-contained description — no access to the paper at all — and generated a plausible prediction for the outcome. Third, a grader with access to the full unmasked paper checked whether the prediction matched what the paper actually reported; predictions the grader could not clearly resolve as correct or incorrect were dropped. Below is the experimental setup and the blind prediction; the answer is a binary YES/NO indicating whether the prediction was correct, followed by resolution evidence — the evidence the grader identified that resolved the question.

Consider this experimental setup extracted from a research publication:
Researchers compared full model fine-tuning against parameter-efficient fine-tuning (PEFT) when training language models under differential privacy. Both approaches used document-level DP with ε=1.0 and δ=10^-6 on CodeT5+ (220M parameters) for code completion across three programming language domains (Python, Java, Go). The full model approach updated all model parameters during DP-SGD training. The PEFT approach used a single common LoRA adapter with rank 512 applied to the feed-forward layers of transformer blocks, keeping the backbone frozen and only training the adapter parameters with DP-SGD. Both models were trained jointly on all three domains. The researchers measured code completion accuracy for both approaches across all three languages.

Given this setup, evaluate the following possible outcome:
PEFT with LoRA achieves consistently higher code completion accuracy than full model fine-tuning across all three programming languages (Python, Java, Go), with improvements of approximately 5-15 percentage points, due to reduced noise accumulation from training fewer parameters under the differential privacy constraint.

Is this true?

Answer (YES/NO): YES